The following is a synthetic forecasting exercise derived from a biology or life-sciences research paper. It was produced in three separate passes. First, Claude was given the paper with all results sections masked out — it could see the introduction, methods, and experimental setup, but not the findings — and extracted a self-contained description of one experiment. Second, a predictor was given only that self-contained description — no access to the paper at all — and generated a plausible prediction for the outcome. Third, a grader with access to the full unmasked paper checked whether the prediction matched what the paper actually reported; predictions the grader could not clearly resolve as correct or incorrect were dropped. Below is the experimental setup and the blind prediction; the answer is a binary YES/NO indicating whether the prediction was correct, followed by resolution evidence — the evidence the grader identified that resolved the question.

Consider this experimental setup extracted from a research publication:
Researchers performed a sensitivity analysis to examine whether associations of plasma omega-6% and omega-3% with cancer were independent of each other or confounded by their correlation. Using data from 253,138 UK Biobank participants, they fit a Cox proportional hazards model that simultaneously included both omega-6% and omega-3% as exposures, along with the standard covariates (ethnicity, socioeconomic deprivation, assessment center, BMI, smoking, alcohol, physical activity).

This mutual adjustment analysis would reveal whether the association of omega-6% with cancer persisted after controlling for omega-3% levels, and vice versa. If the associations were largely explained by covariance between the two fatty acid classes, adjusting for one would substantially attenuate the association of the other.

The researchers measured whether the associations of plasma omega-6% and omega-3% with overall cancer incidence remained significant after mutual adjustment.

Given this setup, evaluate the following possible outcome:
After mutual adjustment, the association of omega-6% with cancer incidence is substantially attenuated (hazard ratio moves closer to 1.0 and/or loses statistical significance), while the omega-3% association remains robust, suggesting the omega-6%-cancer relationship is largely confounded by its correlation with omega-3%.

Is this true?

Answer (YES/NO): NO